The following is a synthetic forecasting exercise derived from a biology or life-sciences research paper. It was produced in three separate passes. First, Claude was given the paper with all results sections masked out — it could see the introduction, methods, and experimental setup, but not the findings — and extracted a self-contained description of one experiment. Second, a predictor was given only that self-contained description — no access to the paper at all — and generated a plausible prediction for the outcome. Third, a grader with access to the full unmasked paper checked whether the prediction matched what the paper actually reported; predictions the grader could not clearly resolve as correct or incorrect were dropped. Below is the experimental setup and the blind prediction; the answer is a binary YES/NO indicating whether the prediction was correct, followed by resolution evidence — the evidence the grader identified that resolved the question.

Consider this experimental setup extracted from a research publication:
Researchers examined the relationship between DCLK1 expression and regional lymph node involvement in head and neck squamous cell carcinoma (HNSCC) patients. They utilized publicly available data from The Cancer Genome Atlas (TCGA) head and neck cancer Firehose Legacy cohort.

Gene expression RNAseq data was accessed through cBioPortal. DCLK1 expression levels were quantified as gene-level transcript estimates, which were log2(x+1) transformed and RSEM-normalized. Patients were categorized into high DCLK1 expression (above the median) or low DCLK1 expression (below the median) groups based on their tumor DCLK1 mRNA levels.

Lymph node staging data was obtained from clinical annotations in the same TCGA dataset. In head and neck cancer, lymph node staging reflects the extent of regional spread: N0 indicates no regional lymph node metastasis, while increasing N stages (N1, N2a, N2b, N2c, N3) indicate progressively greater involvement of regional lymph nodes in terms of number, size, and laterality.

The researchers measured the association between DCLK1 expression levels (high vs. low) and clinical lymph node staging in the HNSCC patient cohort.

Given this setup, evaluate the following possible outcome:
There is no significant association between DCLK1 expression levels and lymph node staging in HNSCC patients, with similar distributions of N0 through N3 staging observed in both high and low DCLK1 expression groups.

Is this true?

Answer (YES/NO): NO